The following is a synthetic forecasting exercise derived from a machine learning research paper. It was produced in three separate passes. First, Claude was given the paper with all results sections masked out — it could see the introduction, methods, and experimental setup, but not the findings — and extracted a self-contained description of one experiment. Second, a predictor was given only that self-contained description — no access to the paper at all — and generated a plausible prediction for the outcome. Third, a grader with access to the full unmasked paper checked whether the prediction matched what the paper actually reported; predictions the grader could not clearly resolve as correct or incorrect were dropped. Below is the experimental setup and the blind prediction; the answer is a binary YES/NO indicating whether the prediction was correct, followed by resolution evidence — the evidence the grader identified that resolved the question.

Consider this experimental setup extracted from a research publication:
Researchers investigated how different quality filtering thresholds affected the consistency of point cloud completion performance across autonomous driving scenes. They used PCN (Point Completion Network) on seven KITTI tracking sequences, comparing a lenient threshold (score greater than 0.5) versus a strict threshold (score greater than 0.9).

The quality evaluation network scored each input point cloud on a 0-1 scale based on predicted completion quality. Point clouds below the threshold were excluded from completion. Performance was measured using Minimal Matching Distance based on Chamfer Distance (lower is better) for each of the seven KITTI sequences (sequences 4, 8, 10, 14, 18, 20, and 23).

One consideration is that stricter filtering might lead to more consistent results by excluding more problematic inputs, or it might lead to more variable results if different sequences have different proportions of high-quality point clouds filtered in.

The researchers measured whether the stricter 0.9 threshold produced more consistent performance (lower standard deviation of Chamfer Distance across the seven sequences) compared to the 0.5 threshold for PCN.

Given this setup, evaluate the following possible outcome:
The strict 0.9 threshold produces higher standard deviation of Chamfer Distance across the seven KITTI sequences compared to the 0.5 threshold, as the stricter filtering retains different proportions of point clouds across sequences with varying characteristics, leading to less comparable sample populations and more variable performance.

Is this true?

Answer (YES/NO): YES